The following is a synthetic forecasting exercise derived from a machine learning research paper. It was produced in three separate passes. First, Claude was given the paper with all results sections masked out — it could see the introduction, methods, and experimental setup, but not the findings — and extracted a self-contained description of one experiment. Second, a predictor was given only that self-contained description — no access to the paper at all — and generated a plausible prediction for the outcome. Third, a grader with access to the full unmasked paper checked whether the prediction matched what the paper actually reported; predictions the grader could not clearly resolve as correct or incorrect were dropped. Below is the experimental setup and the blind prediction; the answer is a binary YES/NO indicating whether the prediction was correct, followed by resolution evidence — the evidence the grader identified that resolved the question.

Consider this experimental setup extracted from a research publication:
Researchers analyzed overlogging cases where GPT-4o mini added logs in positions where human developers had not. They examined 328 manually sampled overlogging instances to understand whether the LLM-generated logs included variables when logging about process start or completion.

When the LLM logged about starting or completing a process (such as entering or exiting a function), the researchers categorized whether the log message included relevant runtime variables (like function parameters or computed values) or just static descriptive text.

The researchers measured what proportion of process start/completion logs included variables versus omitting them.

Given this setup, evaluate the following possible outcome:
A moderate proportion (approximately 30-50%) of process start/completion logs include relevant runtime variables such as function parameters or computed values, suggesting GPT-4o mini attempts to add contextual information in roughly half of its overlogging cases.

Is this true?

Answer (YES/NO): NO